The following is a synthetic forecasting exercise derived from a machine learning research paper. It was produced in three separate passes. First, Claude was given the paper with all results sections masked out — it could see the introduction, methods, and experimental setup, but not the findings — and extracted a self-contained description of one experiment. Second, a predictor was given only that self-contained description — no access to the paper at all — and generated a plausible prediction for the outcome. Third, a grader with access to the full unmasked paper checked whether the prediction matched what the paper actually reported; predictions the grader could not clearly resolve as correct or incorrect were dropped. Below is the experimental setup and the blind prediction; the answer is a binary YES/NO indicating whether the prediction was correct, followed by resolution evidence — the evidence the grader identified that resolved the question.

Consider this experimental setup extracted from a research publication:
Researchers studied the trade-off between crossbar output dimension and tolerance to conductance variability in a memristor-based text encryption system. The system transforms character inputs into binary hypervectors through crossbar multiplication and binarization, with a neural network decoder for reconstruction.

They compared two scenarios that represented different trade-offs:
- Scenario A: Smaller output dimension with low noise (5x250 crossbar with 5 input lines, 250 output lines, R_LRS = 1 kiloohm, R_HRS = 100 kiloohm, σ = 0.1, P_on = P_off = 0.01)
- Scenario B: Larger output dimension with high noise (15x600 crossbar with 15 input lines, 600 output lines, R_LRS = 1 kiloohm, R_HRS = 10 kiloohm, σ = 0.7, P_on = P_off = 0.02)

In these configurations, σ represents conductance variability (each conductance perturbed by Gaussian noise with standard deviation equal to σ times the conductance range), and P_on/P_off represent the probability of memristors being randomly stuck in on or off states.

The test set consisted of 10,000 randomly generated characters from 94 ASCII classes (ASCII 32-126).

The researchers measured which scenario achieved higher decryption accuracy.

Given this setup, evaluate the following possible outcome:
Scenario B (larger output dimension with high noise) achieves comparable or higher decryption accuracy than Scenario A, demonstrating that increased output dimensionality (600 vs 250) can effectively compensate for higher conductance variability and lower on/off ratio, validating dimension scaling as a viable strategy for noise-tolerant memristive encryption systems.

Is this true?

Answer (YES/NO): NO